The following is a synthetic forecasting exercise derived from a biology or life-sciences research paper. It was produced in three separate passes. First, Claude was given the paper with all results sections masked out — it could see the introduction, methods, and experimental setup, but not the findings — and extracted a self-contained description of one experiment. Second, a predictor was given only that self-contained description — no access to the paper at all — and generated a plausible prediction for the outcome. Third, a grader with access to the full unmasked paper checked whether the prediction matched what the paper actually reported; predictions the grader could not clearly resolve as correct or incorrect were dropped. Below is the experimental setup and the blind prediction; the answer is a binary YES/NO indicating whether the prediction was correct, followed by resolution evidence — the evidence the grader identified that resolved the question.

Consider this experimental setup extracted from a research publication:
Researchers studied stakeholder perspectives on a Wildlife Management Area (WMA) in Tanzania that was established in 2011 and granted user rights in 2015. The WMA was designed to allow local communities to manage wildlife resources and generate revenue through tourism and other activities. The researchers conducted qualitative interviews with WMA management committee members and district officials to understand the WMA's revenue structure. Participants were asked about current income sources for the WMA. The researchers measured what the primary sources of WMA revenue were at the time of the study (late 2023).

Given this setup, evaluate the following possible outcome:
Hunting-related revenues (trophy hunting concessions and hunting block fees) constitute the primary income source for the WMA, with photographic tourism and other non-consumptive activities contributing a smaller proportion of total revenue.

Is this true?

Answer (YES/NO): NO